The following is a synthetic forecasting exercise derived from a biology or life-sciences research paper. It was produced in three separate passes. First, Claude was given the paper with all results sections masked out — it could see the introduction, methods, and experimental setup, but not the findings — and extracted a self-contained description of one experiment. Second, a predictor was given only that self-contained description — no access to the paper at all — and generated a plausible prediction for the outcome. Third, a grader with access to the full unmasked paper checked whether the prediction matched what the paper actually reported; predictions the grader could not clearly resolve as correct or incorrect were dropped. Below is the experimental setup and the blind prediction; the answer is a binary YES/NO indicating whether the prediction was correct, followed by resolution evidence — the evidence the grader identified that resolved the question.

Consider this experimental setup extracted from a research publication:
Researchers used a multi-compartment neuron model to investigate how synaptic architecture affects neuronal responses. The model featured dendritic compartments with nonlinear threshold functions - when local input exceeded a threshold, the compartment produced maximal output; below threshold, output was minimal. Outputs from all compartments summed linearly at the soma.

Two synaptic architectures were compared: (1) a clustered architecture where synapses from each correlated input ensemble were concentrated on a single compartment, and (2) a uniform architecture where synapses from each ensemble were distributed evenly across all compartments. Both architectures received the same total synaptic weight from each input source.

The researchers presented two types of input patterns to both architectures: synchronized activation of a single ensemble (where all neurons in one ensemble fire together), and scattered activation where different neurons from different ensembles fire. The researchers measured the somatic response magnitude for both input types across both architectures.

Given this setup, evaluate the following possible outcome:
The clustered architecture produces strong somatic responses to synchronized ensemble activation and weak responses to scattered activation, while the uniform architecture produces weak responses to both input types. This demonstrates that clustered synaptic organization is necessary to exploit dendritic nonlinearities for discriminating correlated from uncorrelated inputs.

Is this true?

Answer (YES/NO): NO